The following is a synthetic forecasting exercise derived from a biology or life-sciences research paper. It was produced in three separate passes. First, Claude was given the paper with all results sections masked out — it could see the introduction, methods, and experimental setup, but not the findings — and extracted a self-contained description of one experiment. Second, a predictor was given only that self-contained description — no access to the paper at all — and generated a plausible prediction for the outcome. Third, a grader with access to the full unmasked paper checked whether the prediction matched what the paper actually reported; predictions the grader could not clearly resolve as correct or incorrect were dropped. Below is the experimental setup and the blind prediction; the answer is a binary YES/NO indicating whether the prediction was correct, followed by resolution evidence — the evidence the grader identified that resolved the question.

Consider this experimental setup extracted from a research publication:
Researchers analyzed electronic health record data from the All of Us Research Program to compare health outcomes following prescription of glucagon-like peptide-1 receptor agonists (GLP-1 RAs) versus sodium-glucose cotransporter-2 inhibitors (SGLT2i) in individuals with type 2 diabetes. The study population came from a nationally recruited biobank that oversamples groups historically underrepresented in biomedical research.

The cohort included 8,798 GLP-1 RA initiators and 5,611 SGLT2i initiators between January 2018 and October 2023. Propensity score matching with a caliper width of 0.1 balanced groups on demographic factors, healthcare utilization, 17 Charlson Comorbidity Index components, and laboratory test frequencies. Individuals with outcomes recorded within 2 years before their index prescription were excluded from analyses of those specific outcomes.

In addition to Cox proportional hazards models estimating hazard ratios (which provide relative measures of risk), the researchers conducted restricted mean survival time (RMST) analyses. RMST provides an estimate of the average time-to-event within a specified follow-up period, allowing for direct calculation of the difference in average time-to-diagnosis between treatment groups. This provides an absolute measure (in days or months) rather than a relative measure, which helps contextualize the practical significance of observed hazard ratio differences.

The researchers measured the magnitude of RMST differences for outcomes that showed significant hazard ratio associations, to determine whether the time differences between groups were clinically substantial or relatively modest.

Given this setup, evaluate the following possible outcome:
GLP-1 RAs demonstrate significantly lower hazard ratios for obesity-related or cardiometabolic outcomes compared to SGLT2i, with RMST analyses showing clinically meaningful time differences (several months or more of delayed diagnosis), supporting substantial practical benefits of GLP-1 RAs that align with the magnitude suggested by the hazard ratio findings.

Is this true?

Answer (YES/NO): NO